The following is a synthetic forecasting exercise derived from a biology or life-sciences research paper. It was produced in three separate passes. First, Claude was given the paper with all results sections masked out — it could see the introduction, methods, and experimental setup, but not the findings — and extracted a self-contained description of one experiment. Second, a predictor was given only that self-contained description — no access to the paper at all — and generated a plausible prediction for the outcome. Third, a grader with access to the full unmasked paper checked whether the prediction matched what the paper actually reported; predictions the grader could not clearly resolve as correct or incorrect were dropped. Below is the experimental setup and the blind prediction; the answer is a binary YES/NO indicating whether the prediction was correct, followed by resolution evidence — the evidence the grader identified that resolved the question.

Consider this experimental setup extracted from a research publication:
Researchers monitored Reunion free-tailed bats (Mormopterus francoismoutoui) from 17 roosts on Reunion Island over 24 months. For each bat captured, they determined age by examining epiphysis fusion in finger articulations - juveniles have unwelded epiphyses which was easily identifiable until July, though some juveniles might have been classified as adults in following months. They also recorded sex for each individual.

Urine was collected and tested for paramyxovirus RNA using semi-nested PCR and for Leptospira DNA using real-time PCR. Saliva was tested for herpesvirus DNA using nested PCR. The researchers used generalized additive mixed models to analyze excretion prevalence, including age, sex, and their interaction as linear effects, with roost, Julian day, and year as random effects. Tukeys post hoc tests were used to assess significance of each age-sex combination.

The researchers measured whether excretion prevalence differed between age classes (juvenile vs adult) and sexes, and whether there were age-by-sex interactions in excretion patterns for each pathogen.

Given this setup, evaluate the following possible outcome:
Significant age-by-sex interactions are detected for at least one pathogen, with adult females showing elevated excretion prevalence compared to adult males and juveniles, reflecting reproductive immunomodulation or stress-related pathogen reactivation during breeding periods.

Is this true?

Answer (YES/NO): YES